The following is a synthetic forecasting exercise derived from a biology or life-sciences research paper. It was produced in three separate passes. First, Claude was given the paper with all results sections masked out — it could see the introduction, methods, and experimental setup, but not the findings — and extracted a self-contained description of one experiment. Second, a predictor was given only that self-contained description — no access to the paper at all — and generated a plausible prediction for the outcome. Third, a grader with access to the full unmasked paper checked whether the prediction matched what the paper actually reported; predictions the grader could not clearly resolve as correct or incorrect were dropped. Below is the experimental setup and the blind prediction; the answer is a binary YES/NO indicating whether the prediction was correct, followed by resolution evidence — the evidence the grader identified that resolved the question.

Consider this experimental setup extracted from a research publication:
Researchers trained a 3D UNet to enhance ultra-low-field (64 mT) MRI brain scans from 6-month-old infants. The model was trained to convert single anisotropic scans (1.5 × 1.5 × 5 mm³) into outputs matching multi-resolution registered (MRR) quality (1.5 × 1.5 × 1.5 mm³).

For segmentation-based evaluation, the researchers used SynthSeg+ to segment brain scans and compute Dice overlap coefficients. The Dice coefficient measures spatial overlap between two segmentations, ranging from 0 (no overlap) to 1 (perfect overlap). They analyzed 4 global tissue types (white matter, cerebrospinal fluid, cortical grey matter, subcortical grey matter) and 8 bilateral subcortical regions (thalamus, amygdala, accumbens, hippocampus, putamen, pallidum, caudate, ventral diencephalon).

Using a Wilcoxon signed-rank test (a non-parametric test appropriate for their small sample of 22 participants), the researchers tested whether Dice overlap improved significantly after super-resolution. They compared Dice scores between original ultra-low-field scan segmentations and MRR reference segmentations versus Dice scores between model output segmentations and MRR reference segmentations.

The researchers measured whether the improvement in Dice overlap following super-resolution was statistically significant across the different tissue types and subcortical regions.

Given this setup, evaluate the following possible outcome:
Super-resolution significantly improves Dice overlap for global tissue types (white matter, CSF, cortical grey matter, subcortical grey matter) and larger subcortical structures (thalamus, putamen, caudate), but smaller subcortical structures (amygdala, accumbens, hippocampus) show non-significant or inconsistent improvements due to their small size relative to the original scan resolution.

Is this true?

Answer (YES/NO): NO